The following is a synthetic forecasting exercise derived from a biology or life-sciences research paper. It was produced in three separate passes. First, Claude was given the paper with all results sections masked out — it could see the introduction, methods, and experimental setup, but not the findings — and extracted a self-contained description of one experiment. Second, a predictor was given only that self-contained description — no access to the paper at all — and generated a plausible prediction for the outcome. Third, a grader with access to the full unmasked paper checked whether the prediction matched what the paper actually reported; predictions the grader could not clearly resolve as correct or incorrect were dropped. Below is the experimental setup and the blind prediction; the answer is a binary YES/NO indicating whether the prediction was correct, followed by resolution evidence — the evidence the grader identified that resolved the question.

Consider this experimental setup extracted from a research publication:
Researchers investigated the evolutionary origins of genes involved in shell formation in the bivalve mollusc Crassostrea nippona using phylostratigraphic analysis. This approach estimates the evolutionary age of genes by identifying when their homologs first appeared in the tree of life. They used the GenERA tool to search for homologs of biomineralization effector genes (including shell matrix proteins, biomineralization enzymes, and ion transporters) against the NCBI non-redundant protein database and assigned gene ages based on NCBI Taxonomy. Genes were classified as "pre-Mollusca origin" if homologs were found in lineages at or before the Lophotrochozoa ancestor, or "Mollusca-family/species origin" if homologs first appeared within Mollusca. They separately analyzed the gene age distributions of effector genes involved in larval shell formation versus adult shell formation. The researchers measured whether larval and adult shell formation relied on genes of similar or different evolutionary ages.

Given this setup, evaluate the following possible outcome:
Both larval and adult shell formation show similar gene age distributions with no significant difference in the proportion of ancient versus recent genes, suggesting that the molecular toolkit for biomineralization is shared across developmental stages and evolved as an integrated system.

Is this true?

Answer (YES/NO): NO